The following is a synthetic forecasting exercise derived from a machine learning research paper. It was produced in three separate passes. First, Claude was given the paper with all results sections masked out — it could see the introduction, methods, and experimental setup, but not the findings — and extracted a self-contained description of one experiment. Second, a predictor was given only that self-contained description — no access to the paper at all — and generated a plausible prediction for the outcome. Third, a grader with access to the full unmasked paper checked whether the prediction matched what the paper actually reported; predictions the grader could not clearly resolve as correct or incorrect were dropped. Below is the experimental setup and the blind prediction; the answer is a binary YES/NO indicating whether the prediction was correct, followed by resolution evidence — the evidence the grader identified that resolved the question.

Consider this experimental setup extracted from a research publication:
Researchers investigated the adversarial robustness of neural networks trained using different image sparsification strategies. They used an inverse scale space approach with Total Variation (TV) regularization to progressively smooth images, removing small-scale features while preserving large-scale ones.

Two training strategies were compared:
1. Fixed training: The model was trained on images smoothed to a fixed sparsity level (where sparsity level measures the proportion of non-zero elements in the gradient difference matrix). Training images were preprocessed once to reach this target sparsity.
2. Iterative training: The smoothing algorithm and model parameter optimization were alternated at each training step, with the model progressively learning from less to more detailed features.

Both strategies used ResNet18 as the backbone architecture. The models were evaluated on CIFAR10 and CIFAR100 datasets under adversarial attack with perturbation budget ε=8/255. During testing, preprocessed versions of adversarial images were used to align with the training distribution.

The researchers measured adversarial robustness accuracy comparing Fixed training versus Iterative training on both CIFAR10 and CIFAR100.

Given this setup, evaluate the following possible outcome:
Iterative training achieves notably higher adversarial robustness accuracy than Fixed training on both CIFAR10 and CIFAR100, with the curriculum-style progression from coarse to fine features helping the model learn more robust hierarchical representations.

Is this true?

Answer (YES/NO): NO